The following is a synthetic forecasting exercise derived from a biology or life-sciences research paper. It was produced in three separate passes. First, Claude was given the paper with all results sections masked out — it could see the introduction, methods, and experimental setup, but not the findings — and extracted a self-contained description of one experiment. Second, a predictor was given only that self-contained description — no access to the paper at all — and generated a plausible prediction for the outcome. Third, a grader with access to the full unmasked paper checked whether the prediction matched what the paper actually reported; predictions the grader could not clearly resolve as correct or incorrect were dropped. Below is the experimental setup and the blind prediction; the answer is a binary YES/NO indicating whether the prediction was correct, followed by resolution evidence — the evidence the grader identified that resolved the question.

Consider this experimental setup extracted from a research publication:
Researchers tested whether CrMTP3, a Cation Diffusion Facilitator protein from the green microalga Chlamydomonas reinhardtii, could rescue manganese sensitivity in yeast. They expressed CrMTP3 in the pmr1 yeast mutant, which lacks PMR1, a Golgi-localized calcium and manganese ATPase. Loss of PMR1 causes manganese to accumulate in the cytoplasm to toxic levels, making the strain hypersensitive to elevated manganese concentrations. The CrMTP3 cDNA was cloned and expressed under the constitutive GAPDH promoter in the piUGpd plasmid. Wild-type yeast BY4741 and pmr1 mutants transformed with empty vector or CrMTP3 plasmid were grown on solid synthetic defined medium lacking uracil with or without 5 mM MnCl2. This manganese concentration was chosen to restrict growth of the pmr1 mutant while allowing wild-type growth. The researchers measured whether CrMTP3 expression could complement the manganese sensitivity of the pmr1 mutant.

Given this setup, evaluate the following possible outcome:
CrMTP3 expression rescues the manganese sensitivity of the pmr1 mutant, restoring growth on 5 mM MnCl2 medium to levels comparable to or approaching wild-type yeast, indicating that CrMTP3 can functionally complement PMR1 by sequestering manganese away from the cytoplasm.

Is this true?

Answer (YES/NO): YES